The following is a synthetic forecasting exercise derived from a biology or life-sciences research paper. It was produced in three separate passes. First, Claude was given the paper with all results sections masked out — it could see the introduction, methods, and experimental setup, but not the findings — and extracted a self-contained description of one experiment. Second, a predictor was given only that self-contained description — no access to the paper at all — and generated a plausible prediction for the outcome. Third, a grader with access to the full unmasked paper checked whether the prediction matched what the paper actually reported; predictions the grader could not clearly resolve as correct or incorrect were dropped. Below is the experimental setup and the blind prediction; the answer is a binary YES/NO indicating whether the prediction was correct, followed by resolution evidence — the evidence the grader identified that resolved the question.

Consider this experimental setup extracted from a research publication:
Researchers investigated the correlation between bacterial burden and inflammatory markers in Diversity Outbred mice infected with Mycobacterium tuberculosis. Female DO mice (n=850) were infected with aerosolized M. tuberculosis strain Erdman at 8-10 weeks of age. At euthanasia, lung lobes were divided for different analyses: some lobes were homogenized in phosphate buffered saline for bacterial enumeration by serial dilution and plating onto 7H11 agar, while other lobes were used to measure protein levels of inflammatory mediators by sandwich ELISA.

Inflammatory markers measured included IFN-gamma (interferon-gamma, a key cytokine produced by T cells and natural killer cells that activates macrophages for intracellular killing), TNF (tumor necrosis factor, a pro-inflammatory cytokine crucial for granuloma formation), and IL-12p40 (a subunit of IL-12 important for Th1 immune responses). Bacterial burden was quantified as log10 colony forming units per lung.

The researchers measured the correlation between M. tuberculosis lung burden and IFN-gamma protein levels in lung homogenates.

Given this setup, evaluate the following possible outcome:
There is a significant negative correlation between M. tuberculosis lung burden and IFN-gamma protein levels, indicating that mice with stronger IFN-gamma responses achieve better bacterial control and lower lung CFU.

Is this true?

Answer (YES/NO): NO